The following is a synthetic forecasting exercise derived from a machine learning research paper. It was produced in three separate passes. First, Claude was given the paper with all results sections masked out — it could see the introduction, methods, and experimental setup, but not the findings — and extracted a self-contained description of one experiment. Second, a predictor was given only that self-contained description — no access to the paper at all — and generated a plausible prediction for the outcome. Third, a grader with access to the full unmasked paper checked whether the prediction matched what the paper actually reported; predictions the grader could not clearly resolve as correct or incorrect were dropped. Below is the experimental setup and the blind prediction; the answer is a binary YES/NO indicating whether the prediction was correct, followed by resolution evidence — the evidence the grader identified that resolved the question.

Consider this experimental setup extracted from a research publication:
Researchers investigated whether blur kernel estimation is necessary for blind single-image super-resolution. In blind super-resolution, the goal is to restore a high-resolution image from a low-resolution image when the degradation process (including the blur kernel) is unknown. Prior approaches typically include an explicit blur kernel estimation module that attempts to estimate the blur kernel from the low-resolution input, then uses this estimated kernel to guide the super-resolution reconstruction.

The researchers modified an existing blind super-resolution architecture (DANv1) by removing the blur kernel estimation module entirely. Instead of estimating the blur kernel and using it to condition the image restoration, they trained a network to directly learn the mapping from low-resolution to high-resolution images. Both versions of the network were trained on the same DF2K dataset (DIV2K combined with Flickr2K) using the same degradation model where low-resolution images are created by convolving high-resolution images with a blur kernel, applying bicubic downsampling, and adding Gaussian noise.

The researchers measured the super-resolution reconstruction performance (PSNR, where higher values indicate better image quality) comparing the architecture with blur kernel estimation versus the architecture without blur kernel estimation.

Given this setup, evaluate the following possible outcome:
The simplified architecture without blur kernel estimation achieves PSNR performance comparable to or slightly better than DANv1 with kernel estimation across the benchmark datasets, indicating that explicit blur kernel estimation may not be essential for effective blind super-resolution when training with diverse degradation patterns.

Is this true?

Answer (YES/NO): YES